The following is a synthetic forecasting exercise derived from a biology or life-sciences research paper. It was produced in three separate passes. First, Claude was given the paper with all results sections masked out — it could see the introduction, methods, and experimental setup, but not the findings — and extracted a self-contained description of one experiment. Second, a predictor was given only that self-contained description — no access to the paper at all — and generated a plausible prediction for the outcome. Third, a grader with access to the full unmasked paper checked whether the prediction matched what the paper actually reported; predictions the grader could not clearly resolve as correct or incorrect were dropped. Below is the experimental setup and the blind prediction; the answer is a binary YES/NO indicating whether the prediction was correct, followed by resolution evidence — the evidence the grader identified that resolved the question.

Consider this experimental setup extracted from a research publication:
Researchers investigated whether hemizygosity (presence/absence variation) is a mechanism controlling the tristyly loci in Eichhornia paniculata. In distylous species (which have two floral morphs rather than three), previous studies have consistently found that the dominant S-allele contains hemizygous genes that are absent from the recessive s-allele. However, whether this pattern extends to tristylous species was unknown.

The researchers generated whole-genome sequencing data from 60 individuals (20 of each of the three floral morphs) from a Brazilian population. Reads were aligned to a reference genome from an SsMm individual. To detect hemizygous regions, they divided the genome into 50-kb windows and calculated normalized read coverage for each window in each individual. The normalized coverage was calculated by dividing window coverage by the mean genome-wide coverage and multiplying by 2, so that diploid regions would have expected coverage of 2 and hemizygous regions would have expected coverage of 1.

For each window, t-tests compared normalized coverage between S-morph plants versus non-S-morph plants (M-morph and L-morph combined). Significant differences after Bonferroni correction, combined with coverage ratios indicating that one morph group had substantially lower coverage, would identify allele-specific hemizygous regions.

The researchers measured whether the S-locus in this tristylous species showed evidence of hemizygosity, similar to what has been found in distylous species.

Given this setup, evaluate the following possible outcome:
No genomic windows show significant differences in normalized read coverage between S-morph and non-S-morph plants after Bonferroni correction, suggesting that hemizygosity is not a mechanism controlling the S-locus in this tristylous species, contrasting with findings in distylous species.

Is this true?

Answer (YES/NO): NO